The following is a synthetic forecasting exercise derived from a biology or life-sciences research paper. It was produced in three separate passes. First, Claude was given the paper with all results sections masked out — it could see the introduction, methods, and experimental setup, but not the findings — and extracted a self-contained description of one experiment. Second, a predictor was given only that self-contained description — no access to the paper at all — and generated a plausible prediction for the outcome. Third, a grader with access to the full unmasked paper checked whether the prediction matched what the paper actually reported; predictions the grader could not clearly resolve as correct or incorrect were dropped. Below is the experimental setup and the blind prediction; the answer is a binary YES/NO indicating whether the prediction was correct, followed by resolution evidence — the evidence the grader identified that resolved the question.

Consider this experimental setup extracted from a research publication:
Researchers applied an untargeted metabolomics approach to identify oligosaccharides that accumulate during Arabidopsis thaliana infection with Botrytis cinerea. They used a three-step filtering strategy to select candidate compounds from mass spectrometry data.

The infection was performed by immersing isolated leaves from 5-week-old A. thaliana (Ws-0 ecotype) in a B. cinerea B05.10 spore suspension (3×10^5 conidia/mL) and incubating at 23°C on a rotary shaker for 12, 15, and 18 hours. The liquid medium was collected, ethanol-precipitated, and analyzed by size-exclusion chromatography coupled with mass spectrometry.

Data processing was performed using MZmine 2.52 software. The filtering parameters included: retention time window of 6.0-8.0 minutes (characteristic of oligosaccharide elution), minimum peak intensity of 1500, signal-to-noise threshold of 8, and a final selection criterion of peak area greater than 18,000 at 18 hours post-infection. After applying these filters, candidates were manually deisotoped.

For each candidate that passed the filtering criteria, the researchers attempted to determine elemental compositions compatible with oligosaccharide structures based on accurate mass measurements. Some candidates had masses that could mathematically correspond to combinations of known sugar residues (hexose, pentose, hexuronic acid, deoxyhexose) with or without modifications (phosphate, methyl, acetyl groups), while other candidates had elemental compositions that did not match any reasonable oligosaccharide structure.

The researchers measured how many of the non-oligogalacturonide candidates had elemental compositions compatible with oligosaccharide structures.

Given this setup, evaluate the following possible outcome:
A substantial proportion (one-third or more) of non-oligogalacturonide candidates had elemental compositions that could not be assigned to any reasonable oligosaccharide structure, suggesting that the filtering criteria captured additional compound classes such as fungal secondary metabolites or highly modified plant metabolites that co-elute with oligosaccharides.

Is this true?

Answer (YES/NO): NO